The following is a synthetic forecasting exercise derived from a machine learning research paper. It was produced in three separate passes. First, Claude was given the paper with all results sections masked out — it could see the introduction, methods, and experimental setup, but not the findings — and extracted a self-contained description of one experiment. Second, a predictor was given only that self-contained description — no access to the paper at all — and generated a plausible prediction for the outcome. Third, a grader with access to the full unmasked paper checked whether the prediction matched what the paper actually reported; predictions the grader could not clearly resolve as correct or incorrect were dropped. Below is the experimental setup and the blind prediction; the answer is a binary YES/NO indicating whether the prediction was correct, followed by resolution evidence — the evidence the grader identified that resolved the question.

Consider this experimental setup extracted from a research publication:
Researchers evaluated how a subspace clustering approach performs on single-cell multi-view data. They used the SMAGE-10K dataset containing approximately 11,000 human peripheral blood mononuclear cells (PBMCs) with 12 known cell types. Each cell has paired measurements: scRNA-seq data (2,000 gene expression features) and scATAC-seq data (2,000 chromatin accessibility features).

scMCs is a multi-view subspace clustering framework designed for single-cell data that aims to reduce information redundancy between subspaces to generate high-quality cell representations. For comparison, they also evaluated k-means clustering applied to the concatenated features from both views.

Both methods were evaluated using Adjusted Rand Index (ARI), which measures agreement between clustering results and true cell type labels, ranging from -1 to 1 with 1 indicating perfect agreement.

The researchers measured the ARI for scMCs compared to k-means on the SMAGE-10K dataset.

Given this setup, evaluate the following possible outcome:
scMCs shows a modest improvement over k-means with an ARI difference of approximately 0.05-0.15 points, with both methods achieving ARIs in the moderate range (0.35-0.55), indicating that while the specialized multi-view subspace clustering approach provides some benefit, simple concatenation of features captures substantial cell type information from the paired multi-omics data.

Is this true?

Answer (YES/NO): NO